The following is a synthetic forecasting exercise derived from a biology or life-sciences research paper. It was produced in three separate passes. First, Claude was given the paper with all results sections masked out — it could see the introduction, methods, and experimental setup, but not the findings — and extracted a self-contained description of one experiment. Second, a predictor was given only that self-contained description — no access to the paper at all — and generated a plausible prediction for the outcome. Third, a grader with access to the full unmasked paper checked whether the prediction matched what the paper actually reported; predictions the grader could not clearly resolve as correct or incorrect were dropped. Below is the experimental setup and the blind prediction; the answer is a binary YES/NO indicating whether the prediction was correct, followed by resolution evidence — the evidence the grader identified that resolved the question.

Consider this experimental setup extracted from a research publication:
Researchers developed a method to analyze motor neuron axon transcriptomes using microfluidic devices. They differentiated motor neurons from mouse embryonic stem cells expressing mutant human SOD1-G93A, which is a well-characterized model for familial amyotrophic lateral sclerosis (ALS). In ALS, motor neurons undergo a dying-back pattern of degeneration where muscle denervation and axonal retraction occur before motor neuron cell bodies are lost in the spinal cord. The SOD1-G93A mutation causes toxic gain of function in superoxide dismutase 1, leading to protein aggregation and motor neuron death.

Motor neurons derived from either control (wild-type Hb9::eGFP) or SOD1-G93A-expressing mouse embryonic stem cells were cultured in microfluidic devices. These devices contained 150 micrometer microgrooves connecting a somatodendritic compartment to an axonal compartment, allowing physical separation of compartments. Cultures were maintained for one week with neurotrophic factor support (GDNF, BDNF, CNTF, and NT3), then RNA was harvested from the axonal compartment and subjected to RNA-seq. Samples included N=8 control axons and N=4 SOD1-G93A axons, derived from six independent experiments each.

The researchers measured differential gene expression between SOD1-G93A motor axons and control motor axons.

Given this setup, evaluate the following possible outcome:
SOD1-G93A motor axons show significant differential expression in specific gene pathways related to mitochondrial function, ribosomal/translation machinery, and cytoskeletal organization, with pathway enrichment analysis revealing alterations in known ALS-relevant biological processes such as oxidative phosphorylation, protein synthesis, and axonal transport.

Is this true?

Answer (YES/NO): NO